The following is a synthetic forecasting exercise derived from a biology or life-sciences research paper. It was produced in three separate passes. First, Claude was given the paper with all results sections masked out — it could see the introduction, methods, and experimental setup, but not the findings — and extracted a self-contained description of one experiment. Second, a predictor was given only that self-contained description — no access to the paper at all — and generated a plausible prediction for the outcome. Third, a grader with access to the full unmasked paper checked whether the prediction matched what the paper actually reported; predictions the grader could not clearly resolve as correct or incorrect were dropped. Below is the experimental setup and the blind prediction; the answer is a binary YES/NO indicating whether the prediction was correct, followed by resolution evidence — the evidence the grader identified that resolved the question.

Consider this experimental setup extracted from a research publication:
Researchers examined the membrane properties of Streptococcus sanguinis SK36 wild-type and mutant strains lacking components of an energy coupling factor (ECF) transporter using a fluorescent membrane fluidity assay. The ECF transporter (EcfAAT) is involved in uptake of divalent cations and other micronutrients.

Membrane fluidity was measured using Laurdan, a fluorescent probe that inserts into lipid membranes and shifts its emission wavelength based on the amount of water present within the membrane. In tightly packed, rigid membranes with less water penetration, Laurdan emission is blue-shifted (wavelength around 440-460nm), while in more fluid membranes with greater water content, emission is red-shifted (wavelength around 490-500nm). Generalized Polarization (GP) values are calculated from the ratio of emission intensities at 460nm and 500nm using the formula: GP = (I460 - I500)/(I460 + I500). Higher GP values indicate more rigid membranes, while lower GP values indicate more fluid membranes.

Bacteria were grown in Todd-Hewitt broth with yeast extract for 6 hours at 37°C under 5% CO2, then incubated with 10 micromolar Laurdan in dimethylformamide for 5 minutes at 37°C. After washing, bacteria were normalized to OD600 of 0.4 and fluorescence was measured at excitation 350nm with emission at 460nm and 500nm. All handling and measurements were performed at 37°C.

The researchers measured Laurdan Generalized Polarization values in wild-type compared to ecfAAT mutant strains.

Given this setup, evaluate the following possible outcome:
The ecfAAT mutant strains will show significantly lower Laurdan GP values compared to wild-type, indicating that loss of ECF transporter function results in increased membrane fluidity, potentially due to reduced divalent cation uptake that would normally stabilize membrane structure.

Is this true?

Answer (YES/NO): YES